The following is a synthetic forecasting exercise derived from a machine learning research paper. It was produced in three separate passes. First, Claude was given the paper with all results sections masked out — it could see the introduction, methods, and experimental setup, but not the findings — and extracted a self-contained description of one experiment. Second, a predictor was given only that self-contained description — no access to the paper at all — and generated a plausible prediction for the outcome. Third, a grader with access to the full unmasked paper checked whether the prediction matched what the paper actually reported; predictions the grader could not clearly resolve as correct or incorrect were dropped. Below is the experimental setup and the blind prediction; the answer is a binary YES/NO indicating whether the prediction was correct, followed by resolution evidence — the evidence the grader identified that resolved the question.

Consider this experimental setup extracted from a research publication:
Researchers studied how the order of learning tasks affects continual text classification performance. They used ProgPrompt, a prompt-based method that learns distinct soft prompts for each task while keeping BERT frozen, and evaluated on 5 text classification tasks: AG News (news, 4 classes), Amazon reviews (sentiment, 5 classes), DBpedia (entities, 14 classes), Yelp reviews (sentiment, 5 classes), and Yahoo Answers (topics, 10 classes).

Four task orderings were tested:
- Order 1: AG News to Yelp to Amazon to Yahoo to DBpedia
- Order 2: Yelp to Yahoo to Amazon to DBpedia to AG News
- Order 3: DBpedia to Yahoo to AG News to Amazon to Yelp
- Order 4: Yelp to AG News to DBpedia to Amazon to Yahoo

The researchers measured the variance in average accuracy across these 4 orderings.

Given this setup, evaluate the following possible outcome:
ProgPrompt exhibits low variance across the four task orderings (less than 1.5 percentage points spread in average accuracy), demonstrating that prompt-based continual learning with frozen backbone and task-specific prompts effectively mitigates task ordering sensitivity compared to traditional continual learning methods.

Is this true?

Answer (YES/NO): YES